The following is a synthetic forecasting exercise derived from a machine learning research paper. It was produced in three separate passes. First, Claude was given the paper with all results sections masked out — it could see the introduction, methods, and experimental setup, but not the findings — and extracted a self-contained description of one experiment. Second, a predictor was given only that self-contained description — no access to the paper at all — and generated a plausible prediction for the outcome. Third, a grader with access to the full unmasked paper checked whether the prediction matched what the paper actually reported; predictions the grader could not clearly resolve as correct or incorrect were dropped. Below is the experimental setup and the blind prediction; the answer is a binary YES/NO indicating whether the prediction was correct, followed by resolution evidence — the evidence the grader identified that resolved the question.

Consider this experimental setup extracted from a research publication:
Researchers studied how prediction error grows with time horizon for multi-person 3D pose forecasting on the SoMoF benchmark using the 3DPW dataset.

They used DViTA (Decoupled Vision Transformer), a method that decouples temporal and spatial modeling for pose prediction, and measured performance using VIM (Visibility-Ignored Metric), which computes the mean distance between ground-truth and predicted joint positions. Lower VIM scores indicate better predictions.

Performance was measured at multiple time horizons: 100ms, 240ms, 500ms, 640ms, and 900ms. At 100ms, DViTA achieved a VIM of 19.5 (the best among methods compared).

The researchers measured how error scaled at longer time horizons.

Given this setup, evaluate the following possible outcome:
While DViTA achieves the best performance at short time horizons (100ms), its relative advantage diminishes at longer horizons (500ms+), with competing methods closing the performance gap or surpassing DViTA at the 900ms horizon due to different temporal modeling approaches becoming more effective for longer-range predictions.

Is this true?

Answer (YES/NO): NO